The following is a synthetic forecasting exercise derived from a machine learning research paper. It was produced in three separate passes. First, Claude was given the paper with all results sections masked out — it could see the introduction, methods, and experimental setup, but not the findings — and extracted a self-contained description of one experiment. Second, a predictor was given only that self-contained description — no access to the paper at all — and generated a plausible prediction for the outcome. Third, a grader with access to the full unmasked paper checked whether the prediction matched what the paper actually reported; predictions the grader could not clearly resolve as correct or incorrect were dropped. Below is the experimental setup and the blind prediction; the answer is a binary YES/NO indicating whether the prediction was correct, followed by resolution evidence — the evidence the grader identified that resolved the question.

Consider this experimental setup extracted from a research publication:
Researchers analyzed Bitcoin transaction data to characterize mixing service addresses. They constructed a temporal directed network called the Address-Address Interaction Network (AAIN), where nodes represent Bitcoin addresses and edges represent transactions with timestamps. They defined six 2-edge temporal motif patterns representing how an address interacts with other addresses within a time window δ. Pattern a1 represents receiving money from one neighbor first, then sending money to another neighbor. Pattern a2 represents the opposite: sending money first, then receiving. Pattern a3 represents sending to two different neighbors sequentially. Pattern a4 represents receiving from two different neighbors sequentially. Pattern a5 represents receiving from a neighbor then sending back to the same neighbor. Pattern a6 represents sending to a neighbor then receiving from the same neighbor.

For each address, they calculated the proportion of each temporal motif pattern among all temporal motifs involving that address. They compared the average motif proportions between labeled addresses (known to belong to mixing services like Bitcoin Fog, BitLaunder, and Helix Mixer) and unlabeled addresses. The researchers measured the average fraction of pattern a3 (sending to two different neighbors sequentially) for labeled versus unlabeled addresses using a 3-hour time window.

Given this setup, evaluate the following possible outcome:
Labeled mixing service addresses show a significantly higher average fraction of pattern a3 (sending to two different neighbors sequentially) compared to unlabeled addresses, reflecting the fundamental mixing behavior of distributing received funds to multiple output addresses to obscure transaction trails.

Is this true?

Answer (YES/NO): YES